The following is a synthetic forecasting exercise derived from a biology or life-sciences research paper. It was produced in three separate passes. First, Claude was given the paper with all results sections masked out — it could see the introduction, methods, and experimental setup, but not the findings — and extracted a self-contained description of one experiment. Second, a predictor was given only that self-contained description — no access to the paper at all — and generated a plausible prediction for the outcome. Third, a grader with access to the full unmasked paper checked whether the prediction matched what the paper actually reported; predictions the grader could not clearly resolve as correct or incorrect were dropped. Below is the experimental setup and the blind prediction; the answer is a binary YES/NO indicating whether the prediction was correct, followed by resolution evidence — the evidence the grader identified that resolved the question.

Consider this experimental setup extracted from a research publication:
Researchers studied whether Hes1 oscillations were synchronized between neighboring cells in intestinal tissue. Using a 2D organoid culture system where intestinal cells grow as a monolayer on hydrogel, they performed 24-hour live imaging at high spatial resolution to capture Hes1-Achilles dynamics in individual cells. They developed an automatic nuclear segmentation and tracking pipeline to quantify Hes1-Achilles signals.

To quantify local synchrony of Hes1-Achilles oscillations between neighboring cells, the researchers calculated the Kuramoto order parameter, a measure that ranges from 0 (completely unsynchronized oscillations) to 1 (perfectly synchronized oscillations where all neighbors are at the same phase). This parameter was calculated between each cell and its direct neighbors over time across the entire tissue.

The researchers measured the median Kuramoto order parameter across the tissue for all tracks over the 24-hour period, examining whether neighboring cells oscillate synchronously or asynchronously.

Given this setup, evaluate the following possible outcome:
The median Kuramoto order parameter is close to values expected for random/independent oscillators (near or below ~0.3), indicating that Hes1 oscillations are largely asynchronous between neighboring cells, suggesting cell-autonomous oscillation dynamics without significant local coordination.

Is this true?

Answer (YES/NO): NO